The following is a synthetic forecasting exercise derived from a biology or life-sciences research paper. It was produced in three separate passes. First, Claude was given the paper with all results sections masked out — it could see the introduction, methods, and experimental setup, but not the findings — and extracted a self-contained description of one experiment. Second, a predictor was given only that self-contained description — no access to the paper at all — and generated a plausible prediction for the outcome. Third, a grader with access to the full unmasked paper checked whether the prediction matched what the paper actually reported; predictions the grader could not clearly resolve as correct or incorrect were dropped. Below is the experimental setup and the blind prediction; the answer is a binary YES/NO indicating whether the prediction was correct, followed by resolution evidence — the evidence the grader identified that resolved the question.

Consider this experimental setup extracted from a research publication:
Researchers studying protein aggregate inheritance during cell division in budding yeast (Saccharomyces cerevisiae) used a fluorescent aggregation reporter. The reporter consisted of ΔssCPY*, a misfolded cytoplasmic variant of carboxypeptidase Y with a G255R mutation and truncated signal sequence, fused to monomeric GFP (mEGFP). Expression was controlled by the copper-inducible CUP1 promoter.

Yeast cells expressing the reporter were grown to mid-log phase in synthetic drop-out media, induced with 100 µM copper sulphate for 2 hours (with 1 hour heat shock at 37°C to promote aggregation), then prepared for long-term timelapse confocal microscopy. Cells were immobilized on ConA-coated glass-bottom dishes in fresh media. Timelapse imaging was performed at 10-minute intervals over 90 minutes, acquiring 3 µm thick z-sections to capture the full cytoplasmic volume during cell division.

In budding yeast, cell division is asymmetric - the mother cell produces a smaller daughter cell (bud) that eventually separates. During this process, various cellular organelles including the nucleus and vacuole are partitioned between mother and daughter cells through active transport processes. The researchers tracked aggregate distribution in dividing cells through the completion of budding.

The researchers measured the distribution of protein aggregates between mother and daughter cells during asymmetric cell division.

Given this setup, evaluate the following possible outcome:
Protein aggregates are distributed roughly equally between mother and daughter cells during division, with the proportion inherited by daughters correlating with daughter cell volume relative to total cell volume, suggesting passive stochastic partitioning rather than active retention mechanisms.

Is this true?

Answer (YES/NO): NO